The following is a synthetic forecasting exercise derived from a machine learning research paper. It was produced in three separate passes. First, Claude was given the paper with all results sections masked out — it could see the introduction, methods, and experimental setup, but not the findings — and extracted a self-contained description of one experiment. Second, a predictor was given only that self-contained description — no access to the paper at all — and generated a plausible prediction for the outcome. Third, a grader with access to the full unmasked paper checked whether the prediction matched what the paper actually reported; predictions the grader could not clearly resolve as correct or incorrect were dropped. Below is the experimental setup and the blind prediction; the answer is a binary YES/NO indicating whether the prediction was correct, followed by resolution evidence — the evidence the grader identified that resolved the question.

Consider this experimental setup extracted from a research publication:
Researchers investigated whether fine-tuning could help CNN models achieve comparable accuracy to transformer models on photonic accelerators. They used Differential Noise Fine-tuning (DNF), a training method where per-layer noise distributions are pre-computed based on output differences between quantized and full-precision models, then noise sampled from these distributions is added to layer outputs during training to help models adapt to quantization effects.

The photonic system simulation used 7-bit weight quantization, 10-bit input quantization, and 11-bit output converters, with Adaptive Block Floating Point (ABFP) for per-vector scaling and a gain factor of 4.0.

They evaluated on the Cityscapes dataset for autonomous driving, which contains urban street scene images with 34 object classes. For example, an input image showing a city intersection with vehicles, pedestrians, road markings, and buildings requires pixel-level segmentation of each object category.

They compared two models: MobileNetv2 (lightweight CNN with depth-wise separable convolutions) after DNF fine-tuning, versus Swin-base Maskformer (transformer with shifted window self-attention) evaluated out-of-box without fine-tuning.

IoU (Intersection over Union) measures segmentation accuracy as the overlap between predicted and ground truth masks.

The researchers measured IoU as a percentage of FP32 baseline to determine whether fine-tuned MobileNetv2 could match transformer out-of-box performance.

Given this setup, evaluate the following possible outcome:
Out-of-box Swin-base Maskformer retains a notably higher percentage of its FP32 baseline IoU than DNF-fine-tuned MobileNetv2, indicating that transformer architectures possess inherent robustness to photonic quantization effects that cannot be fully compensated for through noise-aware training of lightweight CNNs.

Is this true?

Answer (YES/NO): NO